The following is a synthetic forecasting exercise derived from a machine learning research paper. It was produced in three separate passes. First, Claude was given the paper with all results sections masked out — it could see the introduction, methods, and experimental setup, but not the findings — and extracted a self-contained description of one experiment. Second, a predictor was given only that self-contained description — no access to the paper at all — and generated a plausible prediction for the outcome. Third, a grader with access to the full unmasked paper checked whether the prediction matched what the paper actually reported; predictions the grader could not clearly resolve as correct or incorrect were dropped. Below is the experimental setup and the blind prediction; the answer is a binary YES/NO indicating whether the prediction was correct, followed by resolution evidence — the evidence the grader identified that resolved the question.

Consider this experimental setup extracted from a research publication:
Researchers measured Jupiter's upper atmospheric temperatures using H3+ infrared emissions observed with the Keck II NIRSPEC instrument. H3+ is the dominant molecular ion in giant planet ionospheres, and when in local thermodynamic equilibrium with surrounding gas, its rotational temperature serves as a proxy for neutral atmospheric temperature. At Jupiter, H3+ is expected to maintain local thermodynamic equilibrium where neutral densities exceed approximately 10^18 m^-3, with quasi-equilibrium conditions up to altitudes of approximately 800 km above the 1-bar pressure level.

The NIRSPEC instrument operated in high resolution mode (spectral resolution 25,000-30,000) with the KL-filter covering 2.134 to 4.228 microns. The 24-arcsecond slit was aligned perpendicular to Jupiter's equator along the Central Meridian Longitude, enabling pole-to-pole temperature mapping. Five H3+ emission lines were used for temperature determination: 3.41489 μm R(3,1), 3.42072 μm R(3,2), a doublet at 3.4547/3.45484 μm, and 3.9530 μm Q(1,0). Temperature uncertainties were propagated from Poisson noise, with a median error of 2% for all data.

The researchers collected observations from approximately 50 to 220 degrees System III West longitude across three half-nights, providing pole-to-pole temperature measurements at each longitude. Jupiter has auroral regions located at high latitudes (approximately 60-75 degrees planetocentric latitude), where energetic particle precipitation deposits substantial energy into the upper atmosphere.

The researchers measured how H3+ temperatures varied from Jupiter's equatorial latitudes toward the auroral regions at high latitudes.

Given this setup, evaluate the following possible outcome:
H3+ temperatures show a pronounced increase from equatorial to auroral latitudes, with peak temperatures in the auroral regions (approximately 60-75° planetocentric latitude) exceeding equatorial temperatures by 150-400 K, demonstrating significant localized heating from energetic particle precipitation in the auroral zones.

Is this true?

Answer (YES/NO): NO